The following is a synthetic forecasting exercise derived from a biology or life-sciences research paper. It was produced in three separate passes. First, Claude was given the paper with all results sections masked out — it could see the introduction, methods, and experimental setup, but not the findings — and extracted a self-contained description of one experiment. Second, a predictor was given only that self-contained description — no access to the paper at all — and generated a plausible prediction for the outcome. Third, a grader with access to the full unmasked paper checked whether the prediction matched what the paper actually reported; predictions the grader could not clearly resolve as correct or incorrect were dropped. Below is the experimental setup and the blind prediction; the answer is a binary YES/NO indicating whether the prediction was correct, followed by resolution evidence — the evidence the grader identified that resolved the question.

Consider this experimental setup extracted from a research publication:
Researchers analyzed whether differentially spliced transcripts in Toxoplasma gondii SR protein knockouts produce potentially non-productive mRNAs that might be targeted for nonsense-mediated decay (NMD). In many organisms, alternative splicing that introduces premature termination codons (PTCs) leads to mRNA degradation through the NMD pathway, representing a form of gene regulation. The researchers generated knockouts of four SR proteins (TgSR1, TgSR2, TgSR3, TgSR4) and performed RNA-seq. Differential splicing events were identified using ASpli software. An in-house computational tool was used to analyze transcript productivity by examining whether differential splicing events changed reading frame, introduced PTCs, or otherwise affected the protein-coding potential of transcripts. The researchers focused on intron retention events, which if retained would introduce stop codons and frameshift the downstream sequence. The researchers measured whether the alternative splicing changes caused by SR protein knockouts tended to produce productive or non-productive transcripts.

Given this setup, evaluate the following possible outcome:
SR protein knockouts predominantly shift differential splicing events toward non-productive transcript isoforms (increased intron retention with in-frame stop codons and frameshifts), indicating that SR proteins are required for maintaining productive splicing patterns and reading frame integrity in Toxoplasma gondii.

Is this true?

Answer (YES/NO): NO